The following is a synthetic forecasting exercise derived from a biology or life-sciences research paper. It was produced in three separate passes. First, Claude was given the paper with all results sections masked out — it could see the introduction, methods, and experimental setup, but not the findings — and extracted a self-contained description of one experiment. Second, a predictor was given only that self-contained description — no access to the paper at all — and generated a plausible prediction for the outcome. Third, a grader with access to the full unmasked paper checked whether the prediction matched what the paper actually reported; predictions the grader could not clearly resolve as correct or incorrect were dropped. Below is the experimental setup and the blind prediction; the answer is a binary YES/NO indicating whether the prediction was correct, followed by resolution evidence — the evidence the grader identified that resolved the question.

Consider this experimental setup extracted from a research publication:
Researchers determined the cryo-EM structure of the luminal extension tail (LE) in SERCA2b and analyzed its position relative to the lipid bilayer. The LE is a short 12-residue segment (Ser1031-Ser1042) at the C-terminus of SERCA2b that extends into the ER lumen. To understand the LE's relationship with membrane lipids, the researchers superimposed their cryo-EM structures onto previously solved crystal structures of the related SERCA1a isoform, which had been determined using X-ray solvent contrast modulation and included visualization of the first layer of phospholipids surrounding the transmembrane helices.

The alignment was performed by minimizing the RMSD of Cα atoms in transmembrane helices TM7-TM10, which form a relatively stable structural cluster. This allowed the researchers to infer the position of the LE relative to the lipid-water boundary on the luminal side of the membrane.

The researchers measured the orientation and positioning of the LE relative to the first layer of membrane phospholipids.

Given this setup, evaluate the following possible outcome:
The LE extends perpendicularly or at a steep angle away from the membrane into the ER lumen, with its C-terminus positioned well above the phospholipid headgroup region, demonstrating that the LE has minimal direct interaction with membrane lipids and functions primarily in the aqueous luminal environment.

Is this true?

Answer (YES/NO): NO